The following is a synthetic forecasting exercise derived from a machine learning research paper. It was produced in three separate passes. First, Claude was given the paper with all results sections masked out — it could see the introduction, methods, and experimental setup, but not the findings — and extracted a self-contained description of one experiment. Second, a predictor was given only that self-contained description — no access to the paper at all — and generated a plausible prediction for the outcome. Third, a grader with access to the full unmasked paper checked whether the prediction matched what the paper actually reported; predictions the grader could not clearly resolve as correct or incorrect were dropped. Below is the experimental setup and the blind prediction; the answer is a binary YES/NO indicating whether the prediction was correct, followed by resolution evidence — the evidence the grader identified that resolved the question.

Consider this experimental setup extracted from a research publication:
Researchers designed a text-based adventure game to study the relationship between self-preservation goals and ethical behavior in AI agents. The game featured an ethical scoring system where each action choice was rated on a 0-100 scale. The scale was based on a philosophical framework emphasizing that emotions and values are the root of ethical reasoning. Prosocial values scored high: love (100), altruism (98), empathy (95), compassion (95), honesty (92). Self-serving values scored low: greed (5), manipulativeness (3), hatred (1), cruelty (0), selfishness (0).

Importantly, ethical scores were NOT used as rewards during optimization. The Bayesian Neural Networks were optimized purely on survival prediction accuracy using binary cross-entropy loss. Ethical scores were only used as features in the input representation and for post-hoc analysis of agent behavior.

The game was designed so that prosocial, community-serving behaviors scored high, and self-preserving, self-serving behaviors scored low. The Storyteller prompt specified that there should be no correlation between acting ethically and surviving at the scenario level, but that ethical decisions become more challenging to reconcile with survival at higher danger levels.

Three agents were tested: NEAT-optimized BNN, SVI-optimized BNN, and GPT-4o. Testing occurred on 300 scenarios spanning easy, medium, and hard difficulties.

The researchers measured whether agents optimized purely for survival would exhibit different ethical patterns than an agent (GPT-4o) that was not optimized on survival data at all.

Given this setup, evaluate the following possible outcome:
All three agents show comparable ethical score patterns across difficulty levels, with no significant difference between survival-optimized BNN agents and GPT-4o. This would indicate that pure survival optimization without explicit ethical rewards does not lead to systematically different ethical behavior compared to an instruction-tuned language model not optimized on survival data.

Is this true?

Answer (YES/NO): NO